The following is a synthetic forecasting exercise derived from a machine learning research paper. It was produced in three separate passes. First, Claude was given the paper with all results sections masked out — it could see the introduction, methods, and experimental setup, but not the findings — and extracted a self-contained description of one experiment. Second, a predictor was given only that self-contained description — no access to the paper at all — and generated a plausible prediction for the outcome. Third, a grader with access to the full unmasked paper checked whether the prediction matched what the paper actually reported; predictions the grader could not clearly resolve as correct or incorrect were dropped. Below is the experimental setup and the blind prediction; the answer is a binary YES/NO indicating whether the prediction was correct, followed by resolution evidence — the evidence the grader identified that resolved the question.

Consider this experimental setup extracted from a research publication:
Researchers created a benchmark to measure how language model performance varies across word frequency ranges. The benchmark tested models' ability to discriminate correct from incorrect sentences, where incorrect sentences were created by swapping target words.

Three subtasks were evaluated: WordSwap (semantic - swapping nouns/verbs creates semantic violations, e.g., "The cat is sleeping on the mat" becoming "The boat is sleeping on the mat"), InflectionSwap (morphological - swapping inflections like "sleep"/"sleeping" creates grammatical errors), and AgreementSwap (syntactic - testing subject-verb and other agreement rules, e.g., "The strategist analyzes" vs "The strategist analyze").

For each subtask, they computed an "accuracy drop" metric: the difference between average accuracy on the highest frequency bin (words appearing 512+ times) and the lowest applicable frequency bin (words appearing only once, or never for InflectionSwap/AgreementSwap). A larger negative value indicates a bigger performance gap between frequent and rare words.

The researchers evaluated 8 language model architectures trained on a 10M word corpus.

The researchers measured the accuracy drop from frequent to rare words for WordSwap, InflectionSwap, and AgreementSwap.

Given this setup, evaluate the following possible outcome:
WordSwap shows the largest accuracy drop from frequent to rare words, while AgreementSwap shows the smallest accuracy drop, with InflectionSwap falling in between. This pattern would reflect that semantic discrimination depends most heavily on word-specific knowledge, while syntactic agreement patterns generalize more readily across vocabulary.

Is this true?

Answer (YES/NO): YES